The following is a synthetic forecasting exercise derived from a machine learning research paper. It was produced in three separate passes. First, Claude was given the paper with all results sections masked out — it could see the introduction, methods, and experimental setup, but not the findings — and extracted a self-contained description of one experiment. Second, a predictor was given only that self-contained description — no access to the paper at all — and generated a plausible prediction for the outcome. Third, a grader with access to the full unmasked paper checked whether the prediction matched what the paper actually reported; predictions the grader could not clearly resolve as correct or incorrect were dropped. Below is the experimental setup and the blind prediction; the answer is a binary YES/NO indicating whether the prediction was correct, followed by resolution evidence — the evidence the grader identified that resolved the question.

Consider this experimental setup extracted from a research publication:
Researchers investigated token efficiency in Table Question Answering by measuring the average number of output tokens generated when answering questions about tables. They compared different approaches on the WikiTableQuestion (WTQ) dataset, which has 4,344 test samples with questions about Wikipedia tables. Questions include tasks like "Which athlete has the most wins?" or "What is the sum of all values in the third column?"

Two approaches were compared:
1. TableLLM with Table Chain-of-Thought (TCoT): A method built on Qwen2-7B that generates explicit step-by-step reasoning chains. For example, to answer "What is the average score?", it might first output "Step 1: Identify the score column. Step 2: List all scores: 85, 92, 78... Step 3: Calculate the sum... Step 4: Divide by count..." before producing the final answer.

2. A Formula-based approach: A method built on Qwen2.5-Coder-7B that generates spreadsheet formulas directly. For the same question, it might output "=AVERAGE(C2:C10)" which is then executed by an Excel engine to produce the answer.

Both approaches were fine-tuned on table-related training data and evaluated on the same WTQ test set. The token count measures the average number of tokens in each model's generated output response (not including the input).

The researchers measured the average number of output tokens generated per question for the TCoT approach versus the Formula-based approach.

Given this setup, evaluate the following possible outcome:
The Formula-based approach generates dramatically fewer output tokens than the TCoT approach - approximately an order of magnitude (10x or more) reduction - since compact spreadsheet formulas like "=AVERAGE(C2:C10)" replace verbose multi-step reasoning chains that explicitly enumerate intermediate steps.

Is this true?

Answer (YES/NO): YES